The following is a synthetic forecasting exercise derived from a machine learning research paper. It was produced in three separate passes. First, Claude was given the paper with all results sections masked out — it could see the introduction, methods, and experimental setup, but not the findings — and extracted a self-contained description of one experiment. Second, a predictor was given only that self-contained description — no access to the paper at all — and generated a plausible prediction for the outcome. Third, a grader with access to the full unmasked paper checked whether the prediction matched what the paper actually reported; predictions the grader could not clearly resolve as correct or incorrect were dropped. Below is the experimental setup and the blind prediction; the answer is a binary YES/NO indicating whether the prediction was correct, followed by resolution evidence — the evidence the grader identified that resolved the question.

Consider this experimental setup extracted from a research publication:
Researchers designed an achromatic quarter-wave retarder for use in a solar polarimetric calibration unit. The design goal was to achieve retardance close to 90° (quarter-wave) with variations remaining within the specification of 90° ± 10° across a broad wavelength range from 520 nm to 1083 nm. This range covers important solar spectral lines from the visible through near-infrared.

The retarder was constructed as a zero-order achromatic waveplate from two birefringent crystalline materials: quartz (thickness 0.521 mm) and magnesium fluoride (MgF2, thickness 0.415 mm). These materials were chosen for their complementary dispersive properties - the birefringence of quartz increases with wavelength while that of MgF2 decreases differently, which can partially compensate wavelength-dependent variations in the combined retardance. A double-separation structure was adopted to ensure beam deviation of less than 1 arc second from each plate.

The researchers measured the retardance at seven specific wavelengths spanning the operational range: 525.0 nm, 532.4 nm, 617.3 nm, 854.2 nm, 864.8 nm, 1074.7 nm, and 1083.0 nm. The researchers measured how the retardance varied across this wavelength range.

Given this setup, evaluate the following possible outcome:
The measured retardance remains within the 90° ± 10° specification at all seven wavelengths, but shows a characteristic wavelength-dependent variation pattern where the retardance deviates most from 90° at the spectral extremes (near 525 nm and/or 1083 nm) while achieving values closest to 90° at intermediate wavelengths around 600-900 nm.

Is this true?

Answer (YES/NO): NO